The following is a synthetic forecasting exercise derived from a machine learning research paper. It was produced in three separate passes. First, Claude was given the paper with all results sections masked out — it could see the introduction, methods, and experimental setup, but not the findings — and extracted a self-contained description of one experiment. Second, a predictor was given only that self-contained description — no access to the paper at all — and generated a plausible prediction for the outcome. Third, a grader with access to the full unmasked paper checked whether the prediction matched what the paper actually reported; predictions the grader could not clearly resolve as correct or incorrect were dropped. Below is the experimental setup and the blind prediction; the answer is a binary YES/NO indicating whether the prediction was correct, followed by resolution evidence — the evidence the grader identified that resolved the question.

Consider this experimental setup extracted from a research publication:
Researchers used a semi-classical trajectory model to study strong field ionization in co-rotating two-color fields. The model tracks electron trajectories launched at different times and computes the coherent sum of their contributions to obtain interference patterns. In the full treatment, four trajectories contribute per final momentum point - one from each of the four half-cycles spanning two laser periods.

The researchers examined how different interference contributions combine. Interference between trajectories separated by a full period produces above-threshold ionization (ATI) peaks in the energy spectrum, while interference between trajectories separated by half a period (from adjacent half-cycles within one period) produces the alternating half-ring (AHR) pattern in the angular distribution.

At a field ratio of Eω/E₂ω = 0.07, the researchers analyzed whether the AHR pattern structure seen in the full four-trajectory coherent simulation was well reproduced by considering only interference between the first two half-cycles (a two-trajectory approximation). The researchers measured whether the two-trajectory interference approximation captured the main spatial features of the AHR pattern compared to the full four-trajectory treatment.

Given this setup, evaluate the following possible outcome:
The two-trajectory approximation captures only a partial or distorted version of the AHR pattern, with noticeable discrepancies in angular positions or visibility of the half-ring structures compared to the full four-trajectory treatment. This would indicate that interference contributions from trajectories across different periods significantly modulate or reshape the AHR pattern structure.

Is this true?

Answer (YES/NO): NO